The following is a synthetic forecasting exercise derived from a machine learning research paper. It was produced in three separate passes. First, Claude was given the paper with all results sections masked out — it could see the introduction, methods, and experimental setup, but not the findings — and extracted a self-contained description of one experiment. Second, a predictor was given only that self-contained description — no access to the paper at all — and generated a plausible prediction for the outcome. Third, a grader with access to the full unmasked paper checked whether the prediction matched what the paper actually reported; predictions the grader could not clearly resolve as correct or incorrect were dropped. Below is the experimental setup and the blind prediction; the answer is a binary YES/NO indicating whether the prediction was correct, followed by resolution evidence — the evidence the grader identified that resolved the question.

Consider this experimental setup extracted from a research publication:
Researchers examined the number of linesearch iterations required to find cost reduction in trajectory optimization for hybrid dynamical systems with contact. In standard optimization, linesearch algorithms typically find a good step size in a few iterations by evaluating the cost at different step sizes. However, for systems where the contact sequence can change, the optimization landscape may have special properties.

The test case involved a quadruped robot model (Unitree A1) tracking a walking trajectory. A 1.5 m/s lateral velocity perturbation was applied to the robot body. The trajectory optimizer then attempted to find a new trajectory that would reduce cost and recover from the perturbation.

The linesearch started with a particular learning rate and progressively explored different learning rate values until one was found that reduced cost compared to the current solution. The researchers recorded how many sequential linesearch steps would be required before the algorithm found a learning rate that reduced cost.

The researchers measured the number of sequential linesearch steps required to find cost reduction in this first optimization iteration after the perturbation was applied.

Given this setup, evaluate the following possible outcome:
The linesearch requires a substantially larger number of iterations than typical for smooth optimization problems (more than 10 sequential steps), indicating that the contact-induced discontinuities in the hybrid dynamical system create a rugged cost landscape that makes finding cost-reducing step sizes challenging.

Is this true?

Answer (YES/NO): YES